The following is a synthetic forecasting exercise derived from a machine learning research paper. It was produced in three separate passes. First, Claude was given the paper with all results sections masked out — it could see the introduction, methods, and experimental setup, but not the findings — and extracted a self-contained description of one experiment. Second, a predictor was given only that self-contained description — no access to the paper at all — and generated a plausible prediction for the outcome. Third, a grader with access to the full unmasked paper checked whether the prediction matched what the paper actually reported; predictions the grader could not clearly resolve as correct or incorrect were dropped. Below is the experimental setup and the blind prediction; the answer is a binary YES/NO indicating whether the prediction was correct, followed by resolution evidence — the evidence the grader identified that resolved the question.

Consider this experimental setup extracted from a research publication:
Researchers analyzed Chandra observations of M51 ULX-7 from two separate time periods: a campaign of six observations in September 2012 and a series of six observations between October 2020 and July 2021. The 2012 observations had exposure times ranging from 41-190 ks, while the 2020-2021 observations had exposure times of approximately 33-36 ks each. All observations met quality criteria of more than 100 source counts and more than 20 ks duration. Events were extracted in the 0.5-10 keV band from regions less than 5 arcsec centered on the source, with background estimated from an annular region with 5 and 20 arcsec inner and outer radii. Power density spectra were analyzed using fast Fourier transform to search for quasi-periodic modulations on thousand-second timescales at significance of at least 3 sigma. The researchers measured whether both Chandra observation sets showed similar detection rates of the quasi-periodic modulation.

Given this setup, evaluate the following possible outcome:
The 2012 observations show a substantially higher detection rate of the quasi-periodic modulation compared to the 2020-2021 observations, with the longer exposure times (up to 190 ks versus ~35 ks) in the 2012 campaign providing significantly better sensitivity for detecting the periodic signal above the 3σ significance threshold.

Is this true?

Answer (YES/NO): YES